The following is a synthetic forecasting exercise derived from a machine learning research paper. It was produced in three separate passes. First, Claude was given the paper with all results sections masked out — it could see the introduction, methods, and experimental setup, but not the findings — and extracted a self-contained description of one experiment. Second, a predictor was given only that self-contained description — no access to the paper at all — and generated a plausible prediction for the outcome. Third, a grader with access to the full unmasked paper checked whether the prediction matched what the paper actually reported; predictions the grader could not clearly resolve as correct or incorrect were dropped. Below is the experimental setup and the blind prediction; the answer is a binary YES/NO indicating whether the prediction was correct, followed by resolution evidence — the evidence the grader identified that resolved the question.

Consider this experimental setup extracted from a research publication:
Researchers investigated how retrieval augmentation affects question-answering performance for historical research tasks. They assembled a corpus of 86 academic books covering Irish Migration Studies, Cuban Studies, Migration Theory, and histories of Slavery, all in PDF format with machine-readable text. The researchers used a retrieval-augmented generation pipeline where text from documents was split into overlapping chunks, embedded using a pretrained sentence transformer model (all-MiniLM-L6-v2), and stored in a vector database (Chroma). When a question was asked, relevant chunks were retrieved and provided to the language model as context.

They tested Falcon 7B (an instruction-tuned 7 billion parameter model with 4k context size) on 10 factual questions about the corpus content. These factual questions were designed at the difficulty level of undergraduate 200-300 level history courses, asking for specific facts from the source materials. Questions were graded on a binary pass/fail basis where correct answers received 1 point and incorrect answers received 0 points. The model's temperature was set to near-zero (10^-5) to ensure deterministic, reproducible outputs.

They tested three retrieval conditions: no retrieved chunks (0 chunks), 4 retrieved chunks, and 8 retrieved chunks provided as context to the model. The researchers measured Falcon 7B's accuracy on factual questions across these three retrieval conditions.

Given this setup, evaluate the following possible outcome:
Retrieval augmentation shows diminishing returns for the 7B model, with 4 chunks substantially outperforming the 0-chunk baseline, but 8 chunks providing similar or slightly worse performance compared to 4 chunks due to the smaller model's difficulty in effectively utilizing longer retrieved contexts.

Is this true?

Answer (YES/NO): NO